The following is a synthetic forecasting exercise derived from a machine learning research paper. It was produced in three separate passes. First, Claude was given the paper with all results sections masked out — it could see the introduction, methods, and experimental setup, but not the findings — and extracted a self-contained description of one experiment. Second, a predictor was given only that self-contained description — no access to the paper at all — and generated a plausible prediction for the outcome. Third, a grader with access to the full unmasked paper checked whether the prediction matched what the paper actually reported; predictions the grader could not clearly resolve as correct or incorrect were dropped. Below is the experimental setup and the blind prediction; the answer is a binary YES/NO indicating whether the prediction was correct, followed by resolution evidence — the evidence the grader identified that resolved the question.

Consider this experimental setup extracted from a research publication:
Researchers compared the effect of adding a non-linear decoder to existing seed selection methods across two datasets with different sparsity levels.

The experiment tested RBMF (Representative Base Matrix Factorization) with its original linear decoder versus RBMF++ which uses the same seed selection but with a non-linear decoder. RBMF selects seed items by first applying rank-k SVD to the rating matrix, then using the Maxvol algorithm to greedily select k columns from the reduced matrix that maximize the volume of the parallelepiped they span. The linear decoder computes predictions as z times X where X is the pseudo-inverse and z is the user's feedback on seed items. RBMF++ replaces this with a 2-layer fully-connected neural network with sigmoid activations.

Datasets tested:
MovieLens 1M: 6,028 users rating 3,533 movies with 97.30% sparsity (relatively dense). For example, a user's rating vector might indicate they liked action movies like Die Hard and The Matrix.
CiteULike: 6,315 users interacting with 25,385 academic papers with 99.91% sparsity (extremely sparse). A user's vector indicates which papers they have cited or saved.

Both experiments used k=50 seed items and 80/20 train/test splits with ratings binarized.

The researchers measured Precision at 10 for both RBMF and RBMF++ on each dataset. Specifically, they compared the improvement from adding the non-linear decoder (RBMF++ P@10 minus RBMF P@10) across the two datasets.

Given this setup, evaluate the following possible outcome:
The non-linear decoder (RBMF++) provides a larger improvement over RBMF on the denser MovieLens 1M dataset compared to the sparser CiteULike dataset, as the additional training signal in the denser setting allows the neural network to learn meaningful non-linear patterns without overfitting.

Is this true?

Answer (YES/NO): NO